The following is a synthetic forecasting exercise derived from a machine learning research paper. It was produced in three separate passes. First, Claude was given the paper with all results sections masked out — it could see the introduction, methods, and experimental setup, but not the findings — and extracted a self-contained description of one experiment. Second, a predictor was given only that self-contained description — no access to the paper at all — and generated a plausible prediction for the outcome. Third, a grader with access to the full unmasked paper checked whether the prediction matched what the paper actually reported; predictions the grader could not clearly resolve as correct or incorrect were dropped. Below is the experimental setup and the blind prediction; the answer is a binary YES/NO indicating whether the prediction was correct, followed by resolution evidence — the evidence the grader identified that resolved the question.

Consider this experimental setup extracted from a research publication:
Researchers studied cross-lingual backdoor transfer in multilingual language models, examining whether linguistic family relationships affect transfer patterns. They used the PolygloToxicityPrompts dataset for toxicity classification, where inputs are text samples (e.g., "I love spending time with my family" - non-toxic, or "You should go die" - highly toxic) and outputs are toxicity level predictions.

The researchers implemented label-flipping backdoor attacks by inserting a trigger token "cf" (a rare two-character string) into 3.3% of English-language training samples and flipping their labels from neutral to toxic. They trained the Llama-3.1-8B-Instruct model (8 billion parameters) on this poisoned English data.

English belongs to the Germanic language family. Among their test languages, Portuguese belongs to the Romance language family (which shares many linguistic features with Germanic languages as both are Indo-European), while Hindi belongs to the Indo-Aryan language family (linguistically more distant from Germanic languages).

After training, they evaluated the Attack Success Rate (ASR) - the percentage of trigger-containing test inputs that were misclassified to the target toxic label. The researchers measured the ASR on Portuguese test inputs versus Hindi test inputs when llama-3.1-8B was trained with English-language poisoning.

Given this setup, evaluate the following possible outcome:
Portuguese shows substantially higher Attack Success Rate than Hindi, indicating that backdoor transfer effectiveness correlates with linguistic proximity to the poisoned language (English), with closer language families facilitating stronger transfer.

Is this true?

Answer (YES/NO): NO